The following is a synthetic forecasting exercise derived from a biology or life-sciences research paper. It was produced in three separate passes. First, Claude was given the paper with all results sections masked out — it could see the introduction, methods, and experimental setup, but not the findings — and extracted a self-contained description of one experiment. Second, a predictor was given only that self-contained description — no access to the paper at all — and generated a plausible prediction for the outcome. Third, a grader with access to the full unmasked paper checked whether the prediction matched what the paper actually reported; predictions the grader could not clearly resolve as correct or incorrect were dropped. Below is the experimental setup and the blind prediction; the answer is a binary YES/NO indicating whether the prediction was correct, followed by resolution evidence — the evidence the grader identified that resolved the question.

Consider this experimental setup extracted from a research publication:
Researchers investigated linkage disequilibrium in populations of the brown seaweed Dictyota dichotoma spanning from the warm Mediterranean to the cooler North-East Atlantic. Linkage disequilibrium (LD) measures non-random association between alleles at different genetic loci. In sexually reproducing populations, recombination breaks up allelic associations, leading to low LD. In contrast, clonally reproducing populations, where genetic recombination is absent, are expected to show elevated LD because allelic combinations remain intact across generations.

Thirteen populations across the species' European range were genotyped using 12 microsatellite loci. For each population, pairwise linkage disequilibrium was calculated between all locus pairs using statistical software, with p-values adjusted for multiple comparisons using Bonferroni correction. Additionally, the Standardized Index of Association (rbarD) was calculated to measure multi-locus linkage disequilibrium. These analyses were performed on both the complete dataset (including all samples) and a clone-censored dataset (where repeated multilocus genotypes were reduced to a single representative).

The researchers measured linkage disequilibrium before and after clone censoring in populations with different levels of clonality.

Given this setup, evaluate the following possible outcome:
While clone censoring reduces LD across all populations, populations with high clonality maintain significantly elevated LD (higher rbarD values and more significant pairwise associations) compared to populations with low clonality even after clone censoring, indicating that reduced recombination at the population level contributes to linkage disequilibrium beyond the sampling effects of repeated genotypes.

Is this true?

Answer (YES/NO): YES